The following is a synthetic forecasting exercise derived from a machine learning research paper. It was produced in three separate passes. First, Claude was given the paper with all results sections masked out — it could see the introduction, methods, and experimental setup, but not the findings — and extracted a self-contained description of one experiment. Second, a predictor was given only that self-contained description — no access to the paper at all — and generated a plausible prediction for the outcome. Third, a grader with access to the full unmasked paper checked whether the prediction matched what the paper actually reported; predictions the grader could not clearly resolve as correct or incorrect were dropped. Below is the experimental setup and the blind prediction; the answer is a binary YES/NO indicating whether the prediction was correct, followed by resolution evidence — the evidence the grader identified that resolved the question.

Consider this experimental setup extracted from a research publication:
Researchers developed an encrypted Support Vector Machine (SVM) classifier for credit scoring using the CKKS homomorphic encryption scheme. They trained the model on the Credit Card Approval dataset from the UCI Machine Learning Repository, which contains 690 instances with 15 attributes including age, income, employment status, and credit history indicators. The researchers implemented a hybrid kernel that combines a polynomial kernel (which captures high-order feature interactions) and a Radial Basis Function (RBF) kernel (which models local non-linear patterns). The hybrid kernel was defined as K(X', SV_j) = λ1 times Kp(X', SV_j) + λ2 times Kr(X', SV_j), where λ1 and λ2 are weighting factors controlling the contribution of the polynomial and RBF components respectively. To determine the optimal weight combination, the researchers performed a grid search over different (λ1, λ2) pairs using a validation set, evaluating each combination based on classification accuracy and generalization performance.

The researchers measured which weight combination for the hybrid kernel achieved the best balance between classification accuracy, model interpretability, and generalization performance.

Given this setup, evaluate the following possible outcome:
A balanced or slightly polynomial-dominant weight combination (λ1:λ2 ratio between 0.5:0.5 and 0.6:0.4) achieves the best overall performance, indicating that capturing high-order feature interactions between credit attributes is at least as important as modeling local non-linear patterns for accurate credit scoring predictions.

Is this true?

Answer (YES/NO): NO